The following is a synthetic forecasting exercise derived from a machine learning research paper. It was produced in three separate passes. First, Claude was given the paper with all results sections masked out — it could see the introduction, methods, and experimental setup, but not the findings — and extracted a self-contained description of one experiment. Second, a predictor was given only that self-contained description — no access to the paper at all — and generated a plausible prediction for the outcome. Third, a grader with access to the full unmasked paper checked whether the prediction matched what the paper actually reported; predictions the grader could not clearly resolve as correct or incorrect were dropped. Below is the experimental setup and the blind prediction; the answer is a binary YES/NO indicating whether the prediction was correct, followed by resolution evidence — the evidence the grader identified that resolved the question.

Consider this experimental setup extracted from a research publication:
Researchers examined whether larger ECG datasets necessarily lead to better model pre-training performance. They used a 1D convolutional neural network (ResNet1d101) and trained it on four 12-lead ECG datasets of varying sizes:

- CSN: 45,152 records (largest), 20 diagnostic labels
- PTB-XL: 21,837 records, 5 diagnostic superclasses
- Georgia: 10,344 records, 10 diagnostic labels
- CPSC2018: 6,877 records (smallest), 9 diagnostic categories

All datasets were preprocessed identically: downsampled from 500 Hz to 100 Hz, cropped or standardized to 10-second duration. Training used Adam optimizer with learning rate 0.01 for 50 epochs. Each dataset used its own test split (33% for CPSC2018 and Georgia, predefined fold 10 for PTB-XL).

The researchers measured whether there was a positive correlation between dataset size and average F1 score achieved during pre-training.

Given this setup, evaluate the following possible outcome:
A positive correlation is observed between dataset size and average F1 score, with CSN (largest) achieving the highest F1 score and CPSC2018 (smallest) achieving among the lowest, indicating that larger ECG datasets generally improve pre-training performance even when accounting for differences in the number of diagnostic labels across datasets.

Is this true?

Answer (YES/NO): NO